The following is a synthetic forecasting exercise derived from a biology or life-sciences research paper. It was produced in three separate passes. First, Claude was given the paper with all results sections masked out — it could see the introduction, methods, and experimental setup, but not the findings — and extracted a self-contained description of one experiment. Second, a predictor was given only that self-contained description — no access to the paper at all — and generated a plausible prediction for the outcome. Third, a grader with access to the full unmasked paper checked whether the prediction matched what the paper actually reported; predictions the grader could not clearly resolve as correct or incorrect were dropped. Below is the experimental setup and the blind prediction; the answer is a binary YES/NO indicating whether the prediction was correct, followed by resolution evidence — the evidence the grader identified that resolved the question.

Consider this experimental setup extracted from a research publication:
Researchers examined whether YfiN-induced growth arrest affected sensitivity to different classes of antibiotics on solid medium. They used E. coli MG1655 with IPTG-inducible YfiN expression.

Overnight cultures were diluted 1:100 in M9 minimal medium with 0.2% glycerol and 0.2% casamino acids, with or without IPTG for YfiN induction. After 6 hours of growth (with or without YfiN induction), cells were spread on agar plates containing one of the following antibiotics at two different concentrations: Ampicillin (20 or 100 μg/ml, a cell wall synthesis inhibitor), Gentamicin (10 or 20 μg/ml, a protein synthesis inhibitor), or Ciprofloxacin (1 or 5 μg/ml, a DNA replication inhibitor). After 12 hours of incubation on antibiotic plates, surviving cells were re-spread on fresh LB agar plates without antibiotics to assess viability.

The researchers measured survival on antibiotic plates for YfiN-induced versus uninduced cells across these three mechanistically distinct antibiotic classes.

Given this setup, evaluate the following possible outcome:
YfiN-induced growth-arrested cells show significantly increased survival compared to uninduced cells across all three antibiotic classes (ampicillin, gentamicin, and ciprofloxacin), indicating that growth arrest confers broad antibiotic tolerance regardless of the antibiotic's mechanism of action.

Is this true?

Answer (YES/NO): YES